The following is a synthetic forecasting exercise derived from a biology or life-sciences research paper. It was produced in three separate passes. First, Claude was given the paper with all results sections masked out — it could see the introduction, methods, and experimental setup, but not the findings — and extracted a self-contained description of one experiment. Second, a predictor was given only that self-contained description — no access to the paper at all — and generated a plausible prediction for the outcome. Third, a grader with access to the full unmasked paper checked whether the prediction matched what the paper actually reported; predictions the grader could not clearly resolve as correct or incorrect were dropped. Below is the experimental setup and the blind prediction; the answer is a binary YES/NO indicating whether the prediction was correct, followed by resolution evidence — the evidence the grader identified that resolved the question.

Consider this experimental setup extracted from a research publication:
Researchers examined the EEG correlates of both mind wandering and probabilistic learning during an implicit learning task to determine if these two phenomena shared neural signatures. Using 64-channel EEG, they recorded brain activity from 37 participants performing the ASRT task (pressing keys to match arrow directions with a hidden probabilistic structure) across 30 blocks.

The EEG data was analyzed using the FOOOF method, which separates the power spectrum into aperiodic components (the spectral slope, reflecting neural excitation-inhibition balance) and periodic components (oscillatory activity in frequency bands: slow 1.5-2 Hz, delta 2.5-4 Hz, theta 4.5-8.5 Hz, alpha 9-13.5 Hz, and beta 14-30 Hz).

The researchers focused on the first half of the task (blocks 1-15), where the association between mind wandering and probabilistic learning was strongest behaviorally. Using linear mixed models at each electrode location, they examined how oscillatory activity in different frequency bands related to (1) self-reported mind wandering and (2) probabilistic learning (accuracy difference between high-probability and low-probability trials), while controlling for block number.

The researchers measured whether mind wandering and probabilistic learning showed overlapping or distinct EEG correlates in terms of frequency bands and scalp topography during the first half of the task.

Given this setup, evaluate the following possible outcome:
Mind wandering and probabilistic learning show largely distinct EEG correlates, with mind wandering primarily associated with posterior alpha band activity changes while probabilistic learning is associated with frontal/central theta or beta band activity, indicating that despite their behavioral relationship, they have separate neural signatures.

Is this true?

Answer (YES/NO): NO